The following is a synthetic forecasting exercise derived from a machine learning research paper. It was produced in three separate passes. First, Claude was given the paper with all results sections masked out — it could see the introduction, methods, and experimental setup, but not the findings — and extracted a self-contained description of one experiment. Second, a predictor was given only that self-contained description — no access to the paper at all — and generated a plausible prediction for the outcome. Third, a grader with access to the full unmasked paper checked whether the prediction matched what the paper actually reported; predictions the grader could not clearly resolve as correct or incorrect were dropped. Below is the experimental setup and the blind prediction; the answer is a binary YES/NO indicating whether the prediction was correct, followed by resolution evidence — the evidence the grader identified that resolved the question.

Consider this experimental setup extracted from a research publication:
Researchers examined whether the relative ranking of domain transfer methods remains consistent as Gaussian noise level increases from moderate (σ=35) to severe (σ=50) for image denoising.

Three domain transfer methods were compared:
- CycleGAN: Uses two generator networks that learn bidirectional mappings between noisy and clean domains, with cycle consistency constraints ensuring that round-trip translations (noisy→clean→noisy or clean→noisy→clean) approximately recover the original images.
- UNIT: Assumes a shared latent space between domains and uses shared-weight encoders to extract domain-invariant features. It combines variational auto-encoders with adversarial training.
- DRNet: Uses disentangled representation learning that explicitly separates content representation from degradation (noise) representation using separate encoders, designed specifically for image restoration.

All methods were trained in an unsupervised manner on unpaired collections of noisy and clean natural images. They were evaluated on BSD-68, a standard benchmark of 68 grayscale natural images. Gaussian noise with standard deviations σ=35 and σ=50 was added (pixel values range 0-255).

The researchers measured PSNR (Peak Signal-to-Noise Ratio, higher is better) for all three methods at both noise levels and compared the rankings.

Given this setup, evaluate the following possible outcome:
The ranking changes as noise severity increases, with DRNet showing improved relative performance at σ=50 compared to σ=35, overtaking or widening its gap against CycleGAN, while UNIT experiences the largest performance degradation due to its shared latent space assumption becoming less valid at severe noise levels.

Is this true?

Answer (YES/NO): NO